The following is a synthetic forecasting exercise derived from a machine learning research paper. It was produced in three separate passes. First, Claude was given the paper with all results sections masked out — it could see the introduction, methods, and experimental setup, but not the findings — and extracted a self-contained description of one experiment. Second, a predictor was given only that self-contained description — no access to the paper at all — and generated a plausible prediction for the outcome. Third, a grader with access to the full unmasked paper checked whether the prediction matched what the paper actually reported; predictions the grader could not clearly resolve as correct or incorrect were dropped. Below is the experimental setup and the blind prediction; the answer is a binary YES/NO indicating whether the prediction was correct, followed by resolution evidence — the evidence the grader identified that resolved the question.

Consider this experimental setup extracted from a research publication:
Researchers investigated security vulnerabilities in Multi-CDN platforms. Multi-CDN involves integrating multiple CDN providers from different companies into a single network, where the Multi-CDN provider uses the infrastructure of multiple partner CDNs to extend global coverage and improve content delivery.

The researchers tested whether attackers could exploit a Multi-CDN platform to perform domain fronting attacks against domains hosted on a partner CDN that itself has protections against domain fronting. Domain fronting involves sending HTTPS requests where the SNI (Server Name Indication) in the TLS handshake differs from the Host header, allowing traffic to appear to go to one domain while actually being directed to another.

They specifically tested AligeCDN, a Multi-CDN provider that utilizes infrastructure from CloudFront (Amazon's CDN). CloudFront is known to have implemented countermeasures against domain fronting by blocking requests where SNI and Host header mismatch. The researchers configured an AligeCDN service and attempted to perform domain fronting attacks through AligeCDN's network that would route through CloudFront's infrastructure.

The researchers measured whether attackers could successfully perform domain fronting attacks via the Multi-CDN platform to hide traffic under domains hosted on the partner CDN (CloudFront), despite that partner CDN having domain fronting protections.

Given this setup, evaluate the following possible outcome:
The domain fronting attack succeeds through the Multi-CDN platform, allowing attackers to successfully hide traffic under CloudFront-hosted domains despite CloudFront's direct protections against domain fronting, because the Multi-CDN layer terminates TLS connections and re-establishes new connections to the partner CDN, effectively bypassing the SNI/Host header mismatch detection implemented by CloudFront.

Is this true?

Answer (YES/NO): NO